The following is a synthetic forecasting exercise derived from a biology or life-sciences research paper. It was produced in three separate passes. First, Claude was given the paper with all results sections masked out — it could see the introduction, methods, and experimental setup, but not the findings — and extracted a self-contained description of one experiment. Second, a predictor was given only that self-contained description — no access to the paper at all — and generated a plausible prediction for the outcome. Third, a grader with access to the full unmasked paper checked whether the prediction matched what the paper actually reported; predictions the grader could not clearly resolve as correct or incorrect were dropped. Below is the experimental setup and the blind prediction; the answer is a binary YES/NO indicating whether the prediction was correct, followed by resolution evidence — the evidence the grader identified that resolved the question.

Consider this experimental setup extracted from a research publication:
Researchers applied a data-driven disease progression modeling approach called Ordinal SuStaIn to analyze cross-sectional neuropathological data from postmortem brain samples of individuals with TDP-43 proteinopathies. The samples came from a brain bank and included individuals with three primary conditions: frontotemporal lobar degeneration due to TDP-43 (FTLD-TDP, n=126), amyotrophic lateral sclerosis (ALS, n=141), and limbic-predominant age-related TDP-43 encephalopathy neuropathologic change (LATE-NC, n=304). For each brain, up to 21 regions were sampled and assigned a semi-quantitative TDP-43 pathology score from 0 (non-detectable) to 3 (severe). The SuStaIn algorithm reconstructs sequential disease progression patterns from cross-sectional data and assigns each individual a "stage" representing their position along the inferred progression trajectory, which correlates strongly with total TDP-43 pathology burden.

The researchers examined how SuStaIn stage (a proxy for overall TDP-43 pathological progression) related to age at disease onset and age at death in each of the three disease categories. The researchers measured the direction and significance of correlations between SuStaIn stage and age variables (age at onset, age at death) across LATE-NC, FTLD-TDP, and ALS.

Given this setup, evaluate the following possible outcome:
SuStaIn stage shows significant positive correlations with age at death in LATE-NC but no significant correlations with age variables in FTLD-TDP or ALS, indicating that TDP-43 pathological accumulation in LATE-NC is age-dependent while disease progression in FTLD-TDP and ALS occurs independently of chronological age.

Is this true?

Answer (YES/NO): NO